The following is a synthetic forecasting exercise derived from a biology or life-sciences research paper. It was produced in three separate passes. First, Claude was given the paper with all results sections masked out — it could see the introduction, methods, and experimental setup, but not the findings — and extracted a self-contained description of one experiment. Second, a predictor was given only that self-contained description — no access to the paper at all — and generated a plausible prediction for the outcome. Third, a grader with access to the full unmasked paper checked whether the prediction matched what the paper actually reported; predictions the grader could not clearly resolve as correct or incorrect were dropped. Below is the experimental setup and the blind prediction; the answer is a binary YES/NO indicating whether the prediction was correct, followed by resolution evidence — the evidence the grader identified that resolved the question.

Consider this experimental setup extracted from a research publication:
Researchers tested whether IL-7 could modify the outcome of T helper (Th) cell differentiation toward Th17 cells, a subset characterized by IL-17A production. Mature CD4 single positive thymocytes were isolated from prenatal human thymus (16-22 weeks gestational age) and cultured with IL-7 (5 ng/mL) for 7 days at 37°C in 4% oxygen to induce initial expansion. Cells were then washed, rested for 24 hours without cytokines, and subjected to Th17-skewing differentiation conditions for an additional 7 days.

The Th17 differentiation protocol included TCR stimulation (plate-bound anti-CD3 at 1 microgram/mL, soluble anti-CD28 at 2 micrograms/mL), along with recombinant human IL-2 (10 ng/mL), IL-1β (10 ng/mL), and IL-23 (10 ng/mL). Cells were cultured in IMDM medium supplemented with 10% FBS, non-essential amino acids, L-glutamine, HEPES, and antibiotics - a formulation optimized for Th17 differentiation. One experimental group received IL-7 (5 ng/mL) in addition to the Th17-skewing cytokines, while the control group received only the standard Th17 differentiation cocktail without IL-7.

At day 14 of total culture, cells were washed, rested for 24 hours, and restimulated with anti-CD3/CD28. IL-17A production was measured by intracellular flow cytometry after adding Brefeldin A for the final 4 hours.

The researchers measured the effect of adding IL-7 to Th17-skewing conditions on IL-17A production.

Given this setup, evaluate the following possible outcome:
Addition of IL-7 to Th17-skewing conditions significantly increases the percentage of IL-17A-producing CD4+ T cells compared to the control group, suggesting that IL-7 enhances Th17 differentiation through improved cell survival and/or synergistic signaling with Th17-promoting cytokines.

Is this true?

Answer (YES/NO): NO